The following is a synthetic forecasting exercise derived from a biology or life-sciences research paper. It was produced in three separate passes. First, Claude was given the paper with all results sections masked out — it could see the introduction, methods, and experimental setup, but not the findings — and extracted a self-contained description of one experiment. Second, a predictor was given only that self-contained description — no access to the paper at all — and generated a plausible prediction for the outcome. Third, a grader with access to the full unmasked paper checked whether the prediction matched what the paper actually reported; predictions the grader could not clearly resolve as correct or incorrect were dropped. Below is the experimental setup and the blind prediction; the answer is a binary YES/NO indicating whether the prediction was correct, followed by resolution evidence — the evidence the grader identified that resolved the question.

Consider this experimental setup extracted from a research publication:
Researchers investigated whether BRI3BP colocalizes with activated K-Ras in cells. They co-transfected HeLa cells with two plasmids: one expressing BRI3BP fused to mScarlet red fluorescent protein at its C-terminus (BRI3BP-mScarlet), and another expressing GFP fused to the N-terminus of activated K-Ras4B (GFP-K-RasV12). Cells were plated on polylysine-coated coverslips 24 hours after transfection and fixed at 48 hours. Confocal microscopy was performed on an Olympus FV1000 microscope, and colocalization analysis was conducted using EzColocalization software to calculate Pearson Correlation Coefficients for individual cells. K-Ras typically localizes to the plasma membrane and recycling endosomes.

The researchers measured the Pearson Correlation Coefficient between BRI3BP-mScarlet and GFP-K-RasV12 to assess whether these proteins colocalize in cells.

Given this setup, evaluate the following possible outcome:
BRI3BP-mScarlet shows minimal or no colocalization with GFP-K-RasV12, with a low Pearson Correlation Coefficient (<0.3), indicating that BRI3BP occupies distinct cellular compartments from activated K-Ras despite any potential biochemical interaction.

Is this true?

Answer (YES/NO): NO